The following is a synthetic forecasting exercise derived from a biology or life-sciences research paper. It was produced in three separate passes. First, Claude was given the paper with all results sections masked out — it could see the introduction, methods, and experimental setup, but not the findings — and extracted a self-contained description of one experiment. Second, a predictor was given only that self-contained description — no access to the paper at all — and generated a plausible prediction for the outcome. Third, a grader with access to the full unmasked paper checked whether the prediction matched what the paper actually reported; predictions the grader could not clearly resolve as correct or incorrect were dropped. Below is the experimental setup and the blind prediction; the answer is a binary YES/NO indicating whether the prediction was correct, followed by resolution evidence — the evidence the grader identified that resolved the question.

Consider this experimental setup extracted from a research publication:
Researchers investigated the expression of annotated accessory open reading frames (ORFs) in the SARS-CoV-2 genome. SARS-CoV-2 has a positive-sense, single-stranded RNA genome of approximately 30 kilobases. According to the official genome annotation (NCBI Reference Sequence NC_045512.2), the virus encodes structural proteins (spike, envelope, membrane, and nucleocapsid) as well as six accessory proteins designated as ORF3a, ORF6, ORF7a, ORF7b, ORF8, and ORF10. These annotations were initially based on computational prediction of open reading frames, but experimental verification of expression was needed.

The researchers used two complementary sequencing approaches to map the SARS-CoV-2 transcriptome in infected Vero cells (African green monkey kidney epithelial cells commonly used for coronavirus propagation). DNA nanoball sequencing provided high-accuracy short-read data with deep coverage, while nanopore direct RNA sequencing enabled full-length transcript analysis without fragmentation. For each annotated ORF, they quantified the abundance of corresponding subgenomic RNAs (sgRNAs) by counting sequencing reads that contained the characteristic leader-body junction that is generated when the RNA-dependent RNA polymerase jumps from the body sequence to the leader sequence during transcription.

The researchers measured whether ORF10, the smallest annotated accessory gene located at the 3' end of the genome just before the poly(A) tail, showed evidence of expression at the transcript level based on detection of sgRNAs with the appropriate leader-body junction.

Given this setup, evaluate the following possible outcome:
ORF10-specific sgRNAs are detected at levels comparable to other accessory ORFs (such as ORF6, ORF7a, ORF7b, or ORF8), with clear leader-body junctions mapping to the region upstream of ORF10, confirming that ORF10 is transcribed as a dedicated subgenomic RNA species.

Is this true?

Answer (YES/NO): NO